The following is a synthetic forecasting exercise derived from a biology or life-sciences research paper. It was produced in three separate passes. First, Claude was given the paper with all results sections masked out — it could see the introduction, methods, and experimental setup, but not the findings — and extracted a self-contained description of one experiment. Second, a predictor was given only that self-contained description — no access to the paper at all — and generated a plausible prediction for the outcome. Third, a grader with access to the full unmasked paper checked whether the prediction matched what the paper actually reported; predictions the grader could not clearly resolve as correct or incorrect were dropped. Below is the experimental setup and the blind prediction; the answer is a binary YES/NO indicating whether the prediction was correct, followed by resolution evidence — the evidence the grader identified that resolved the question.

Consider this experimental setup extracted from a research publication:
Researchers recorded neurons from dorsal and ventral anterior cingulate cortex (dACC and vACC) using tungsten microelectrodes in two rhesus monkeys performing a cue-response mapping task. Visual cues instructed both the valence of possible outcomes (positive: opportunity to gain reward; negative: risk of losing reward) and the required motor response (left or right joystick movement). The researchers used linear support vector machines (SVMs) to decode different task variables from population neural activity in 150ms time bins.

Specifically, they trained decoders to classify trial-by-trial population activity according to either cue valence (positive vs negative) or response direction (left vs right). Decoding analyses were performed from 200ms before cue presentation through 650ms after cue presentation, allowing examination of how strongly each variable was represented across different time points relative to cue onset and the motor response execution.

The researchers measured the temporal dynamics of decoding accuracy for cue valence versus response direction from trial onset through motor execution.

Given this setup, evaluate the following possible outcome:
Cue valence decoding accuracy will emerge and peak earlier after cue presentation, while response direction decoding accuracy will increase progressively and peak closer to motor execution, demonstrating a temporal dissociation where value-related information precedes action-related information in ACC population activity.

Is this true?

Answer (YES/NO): YES